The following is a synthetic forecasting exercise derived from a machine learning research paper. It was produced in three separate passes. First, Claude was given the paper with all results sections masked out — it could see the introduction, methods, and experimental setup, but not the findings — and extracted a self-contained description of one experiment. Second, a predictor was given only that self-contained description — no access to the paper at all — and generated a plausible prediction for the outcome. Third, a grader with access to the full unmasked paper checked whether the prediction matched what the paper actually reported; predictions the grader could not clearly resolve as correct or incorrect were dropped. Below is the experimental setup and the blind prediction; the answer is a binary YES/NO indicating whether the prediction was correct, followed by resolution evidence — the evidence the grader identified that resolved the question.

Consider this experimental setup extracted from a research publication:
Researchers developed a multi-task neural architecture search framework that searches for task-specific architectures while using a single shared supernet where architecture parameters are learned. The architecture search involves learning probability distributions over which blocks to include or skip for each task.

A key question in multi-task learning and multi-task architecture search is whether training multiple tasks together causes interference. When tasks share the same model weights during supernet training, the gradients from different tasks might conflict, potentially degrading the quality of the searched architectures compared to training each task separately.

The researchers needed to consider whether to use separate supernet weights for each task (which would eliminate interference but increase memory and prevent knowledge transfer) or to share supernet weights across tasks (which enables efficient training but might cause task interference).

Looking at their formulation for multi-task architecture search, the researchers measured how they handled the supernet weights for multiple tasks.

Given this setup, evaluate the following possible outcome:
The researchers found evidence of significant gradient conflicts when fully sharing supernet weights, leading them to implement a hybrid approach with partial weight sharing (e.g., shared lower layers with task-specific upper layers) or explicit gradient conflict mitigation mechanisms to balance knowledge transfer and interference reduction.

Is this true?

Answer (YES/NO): NO